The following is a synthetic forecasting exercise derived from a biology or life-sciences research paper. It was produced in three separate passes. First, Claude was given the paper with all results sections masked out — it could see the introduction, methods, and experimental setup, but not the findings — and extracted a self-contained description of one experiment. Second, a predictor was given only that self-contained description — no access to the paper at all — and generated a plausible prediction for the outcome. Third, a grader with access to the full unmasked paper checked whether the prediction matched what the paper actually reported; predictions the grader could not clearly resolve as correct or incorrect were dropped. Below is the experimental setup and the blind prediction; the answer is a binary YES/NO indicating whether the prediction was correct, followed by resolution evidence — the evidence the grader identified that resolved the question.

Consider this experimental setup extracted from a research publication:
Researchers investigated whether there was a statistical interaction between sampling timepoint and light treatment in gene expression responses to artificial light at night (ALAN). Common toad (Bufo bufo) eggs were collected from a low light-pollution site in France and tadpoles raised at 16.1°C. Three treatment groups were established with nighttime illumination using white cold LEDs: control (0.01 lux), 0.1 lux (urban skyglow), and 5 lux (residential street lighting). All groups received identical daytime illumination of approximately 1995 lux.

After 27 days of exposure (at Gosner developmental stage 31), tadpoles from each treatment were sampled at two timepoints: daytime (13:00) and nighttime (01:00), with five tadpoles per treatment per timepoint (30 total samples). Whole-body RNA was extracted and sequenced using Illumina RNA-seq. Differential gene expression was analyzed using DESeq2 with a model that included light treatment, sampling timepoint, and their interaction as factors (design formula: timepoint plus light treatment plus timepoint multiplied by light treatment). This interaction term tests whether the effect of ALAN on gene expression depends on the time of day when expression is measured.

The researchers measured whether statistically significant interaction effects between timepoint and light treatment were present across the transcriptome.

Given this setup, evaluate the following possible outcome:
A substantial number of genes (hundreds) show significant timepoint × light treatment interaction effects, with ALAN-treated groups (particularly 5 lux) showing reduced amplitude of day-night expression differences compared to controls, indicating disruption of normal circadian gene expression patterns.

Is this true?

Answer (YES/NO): NO